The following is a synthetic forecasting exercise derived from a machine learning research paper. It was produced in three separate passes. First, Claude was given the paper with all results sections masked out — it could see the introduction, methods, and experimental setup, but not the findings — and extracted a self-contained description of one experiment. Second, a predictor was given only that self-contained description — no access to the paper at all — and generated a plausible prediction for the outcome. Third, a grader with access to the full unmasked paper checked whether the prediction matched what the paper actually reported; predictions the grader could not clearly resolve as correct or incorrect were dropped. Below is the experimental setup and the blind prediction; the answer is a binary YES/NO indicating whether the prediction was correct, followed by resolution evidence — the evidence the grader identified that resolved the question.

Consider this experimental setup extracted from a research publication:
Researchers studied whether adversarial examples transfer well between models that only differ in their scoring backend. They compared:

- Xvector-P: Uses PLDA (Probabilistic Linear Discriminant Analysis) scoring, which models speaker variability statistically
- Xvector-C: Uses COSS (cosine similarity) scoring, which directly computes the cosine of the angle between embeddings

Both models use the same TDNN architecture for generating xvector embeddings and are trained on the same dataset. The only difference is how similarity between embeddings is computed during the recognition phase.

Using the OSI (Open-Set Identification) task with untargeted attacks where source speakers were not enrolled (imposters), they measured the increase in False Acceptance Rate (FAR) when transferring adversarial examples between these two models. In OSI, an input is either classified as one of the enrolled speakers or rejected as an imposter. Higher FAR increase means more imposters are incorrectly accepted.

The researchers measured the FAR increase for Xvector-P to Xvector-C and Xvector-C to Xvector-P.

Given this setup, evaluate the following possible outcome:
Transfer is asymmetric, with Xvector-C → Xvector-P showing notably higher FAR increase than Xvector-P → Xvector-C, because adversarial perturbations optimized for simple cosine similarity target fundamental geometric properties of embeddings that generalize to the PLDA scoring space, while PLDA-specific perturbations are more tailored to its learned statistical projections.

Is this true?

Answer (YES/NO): NO